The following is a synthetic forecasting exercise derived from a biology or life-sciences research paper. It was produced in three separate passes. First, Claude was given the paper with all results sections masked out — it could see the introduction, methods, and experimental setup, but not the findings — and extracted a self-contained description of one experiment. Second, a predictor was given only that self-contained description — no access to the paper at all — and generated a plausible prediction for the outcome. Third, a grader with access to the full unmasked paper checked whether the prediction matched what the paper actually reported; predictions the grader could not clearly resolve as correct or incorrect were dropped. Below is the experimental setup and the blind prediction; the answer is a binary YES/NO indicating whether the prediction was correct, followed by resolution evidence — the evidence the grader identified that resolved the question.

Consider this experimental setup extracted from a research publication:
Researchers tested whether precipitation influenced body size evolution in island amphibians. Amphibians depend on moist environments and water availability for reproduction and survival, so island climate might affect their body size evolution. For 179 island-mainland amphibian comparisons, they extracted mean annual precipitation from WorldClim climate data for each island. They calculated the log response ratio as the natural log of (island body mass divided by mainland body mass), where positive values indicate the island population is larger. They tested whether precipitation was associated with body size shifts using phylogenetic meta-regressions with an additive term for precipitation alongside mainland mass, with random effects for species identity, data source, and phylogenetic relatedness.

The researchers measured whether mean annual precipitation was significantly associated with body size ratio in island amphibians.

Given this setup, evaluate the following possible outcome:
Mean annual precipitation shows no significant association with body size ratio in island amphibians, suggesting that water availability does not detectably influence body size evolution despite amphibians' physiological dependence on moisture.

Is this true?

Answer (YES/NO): YES